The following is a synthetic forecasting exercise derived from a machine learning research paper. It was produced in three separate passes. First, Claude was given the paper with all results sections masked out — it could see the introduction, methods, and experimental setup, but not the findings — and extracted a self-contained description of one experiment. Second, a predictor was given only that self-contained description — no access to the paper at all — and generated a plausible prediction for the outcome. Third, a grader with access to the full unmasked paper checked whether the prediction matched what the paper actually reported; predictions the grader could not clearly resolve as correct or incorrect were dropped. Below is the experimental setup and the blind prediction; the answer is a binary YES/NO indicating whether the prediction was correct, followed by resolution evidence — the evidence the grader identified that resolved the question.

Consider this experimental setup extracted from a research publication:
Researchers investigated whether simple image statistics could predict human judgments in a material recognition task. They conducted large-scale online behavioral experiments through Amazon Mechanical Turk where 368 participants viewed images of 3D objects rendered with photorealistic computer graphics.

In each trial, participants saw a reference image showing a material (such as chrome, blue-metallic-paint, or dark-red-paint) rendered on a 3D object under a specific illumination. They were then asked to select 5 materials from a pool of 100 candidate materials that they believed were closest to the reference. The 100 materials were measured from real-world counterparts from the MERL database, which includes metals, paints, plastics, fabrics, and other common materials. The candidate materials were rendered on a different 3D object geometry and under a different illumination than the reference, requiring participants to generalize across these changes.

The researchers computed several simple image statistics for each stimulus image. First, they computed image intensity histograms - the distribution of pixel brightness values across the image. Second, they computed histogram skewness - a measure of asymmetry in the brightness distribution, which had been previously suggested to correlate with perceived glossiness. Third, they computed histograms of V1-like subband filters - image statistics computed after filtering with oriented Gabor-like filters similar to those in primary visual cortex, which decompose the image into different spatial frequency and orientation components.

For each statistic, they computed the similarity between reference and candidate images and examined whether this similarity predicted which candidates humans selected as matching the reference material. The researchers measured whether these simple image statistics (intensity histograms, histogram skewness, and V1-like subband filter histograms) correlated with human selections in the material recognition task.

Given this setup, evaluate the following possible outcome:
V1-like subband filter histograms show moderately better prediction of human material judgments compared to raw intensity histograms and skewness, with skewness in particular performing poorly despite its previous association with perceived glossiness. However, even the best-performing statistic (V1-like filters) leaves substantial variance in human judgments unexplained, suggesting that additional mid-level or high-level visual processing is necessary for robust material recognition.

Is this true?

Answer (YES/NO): NO